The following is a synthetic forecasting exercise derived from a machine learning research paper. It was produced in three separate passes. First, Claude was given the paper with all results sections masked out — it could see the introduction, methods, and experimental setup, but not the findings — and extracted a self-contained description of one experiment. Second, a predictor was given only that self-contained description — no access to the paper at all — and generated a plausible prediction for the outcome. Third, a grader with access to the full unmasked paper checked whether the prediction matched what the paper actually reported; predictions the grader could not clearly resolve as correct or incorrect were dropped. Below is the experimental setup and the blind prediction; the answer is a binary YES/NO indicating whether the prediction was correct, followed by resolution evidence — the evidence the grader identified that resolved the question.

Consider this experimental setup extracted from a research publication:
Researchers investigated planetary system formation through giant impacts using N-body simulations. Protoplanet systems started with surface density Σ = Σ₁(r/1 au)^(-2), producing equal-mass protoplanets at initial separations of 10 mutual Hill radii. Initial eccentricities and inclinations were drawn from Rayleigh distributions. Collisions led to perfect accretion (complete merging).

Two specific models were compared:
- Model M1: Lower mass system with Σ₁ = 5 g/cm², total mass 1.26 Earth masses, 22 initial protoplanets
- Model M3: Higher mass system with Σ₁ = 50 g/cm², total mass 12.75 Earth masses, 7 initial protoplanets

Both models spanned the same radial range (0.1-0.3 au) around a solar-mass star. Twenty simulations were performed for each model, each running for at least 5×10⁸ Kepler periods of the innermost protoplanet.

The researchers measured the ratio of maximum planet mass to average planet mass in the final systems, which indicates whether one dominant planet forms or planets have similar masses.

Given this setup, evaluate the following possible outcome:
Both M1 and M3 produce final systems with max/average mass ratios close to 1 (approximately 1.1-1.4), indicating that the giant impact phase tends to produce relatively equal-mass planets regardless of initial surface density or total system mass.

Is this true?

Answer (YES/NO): YES